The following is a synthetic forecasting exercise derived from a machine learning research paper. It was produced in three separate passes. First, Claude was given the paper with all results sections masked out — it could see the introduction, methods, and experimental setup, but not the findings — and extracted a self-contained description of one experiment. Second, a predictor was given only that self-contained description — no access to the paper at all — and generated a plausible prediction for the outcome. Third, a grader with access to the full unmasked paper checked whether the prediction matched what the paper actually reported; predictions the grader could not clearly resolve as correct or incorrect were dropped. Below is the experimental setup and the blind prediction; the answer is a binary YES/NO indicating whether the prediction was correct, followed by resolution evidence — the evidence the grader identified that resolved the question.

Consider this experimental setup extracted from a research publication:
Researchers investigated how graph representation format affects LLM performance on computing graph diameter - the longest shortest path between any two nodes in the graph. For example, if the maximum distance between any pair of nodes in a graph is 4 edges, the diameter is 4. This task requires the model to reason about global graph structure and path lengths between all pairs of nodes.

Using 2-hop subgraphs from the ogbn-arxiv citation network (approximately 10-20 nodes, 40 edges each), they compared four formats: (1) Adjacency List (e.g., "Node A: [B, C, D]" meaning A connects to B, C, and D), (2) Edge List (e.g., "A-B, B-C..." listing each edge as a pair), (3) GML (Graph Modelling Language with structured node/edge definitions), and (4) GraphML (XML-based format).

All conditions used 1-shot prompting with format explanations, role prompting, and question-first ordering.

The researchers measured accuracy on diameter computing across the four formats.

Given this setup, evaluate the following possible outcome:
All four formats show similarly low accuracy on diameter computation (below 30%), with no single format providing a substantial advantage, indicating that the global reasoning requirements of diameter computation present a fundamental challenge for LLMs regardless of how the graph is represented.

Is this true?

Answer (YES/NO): NO